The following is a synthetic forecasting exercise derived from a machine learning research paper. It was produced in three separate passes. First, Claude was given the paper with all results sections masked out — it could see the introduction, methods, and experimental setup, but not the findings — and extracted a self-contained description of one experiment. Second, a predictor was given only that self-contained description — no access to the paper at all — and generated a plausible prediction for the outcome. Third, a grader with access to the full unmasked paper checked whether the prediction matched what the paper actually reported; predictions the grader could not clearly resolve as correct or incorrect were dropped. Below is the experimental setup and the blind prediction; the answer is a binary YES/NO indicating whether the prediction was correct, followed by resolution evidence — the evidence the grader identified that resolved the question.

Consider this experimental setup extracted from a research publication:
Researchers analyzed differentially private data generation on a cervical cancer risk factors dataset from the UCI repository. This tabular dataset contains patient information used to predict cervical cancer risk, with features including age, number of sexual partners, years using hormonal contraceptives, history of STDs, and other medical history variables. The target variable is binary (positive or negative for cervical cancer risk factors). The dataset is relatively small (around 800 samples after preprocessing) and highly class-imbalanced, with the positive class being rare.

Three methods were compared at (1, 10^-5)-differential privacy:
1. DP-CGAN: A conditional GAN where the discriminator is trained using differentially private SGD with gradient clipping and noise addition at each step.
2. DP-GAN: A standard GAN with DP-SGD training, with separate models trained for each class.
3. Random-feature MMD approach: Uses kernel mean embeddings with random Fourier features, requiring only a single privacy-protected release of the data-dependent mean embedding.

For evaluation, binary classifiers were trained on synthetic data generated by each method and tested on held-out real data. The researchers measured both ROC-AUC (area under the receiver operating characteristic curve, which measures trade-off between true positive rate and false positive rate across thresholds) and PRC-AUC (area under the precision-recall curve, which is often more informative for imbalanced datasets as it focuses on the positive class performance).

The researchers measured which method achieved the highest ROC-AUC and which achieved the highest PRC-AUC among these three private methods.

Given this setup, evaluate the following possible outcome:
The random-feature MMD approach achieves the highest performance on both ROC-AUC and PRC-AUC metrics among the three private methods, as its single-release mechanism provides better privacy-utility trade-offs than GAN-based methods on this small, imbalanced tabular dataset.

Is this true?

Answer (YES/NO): NO